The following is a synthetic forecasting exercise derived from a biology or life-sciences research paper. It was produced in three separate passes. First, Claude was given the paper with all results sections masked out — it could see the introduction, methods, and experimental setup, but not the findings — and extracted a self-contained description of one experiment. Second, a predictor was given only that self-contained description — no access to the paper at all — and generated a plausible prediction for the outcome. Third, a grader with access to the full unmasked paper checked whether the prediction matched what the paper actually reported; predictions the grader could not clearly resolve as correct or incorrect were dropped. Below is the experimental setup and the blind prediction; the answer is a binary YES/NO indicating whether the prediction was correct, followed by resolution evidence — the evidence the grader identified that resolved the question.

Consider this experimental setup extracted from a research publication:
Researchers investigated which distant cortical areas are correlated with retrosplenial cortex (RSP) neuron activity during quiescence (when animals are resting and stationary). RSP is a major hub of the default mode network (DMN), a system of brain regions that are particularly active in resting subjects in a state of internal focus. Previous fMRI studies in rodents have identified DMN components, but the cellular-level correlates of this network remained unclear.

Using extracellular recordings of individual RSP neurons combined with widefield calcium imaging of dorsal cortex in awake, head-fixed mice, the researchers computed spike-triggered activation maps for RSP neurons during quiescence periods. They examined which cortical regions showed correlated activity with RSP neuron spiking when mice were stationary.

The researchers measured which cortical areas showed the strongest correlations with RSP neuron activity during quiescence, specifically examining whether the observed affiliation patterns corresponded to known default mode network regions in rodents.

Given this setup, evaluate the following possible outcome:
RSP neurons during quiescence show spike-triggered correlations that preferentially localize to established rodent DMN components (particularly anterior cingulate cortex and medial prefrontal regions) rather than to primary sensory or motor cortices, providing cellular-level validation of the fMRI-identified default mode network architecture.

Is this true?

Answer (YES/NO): NO